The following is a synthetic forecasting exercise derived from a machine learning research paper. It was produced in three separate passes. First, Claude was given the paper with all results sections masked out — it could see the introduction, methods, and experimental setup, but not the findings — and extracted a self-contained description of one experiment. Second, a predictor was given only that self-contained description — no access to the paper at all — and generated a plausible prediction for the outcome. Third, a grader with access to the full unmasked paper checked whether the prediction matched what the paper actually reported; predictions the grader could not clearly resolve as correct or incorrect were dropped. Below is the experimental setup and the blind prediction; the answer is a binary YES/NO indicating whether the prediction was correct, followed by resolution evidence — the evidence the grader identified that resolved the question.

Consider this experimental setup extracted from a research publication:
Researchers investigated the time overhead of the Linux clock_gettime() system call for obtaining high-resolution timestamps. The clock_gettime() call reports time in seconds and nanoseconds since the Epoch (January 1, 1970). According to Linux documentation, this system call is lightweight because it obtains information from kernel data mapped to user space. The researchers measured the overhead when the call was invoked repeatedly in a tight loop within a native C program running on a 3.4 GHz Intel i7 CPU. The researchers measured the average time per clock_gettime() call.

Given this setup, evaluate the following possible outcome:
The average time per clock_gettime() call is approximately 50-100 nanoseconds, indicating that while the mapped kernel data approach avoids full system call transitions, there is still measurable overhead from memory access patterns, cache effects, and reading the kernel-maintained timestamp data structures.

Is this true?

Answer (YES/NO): NO